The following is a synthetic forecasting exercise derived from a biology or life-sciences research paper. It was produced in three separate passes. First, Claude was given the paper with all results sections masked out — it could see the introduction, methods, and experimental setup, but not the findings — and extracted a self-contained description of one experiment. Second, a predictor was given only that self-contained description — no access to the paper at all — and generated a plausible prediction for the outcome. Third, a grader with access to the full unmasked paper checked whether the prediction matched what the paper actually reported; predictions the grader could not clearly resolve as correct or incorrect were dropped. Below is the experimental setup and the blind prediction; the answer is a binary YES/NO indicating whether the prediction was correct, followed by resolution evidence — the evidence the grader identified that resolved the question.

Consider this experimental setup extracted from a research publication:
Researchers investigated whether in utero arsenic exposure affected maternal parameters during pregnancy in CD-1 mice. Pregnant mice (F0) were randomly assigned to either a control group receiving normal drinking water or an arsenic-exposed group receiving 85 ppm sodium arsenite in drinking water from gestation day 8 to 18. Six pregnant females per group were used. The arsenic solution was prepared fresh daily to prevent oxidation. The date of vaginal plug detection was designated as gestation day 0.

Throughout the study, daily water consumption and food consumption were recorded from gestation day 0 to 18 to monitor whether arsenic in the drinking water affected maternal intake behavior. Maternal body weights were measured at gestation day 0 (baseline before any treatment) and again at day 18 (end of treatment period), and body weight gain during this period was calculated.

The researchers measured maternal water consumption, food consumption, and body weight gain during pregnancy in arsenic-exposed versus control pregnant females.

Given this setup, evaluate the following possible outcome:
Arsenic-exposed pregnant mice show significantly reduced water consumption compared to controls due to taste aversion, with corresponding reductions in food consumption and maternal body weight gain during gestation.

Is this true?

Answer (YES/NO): NO